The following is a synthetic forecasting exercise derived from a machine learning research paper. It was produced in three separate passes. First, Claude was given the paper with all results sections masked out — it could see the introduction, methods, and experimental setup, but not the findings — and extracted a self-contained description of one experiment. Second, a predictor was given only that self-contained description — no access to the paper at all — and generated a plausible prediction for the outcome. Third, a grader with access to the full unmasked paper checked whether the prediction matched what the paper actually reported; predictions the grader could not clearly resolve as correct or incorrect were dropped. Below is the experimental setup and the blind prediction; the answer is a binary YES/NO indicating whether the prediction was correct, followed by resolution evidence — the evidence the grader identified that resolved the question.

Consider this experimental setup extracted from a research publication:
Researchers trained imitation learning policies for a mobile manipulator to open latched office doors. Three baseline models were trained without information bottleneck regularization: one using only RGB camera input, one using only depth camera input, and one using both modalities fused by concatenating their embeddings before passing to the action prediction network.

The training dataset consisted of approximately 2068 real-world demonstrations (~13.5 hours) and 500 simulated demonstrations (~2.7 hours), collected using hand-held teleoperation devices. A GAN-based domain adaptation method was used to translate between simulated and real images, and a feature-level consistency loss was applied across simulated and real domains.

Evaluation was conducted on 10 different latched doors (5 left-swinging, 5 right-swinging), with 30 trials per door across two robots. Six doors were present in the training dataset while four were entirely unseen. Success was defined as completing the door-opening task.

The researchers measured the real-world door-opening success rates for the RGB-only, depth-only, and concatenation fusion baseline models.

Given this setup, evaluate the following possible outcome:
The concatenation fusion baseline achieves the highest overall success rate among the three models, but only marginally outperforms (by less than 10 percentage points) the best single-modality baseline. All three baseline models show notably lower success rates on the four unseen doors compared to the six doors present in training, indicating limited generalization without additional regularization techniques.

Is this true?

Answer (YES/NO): NO